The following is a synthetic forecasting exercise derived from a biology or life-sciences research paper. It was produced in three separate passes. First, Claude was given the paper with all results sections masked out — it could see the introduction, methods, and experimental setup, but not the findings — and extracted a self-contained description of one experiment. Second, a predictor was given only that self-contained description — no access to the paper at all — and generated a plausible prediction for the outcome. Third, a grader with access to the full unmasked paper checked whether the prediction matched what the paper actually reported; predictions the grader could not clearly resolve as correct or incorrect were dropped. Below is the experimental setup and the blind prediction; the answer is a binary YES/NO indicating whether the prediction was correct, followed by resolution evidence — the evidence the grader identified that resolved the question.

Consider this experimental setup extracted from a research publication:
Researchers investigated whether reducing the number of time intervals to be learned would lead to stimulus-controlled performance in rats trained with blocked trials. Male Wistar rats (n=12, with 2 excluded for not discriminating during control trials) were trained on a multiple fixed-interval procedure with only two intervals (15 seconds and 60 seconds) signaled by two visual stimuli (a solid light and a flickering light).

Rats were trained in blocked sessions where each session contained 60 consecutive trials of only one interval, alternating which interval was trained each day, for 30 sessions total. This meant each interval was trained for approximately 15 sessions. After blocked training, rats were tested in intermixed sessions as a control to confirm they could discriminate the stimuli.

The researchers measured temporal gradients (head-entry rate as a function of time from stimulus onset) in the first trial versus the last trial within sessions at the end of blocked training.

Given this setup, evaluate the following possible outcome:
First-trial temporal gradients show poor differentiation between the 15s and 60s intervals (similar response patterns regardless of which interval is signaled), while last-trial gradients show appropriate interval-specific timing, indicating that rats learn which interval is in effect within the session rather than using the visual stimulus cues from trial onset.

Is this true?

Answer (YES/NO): YES